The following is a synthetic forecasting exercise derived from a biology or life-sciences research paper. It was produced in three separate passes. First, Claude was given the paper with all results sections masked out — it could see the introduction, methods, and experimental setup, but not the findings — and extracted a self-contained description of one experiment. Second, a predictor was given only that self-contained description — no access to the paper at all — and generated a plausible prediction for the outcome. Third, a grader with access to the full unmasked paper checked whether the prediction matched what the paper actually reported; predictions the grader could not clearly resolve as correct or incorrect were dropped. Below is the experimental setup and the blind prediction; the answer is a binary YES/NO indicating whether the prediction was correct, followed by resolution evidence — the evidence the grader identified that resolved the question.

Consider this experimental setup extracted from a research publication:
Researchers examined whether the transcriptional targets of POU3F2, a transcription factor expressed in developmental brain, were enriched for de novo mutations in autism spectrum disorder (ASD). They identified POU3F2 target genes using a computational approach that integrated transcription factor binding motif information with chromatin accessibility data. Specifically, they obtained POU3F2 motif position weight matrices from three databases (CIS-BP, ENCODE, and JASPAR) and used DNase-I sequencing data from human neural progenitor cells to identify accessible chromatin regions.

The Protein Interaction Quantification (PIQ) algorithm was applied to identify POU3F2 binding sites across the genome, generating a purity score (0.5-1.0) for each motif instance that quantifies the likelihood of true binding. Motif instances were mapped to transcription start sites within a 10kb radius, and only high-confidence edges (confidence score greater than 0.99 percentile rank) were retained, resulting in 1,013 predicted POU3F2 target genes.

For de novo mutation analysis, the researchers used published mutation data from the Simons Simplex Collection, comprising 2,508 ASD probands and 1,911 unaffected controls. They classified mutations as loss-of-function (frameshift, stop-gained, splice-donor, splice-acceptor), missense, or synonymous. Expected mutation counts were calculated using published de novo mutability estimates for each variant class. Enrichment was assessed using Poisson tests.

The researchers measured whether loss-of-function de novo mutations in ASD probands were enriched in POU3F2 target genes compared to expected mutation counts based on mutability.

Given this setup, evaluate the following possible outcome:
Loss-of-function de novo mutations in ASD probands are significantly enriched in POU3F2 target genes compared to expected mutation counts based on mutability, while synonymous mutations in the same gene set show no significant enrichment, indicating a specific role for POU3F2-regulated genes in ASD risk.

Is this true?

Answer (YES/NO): YES